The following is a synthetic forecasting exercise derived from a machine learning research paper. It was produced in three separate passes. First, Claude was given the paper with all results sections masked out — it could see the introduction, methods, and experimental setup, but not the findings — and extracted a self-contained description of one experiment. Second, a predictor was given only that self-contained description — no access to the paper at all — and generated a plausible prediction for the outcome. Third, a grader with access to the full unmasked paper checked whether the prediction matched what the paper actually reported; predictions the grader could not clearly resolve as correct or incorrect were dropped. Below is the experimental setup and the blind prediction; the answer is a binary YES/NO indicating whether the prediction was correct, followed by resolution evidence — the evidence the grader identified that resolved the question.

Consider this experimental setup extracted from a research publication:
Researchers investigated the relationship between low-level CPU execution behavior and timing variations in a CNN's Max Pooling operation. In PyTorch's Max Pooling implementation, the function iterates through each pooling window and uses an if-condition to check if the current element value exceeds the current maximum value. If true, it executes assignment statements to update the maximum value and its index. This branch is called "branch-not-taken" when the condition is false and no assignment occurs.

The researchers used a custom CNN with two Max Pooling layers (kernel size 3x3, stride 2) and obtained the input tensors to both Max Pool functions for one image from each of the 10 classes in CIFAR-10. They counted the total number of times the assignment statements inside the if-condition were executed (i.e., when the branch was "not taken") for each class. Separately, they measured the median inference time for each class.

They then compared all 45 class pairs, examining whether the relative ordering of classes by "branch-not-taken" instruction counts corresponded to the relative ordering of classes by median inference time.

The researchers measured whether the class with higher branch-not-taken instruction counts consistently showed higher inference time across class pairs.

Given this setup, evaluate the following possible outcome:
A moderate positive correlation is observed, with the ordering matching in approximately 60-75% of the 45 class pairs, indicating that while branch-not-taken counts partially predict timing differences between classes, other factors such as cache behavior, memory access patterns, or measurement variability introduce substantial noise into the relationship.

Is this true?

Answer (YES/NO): NO